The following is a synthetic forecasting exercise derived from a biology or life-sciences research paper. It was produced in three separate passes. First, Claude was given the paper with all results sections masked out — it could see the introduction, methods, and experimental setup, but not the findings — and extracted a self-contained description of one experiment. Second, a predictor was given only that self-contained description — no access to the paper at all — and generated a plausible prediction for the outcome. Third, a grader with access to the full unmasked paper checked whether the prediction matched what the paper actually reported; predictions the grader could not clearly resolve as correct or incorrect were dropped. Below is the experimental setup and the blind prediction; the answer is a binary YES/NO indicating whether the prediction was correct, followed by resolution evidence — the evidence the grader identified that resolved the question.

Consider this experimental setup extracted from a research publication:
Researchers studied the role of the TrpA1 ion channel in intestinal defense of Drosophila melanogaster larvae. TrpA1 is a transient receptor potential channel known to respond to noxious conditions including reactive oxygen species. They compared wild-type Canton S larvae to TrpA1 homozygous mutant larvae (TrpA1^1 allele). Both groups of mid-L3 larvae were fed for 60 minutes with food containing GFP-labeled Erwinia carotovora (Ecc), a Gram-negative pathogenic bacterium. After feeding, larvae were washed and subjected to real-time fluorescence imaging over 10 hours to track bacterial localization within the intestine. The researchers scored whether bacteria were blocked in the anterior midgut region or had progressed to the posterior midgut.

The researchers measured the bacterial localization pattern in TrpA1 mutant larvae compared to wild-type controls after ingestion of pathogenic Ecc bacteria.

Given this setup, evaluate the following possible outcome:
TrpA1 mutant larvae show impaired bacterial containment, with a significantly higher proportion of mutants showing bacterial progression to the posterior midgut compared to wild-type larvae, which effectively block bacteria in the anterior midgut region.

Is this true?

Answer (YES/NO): YES